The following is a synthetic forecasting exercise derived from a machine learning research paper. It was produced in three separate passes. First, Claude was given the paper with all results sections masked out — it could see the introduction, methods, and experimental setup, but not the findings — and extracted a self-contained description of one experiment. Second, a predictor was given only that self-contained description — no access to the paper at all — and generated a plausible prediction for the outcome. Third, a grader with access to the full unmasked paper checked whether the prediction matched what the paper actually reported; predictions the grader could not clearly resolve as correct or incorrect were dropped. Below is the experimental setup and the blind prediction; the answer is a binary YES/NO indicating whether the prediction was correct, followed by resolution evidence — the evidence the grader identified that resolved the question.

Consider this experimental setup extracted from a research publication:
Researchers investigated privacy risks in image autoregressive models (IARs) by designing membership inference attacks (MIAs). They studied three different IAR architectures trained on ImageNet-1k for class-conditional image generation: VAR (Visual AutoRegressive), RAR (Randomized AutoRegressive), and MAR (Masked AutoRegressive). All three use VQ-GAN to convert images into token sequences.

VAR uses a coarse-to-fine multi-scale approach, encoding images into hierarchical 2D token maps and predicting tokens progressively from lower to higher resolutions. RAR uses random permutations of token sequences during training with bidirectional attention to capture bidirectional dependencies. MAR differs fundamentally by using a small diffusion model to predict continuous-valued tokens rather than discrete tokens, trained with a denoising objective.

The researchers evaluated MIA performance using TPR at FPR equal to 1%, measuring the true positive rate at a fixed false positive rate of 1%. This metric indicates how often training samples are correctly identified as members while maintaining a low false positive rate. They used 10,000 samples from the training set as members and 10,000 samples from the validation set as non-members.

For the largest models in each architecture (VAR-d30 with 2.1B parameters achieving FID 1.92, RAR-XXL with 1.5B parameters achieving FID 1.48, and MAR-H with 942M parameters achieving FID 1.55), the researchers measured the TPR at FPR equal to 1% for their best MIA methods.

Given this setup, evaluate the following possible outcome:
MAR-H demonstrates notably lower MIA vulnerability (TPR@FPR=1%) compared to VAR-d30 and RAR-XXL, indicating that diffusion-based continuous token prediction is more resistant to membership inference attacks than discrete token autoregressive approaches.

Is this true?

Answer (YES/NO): YES